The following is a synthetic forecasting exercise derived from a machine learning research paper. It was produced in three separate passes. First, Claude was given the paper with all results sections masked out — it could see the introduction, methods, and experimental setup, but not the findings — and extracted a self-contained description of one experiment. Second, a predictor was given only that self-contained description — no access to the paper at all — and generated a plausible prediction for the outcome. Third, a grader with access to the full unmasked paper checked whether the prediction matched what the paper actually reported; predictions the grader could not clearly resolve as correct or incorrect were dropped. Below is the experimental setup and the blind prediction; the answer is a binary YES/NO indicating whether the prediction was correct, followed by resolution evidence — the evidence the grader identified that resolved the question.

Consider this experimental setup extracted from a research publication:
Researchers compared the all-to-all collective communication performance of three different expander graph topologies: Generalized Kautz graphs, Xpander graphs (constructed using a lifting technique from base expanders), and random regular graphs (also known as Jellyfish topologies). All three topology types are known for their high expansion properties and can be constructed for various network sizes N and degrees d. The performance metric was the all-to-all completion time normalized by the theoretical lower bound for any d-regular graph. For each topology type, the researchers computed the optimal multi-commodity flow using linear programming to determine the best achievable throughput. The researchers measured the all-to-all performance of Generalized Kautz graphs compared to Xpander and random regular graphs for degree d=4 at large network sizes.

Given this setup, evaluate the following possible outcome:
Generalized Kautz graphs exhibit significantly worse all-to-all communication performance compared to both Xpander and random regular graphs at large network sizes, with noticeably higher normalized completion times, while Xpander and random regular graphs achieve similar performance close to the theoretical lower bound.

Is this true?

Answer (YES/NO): NO